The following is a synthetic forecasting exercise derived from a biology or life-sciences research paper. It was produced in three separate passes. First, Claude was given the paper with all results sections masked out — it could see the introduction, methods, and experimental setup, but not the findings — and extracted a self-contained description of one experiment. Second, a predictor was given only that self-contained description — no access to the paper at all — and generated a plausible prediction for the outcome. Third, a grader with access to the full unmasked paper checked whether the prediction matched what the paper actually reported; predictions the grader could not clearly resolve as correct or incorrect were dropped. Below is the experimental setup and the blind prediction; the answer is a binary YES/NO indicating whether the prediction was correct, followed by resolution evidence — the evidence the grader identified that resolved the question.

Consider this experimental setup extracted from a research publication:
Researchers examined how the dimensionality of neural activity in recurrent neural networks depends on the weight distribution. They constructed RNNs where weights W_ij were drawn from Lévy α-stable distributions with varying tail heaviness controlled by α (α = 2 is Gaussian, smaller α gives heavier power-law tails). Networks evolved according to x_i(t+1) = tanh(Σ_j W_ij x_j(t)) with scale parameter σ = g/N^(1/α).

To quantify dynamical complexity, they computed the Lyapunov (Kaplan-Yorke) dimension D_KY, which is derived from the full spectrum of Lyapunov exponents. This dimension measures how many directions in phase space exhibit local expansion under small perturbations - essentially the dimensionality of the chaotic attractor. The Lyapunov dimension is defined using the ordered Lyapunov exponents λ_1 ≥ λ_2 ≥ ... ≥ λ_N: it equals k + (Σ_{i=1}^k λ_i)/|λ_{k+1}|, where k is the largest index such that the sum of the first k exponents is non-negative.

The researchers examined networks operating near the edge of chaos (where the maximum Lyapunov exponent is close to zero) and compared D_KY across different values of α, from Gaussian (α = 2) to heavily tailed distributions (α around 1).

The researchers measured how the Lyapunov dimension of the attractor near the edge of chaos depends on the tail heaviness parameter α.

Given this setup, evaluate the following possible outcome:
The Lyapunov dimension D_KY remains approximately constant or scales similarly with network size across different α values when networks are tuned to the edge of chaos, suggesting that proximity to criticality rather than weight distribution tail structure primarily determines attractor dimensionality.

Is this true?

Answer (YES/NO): NO